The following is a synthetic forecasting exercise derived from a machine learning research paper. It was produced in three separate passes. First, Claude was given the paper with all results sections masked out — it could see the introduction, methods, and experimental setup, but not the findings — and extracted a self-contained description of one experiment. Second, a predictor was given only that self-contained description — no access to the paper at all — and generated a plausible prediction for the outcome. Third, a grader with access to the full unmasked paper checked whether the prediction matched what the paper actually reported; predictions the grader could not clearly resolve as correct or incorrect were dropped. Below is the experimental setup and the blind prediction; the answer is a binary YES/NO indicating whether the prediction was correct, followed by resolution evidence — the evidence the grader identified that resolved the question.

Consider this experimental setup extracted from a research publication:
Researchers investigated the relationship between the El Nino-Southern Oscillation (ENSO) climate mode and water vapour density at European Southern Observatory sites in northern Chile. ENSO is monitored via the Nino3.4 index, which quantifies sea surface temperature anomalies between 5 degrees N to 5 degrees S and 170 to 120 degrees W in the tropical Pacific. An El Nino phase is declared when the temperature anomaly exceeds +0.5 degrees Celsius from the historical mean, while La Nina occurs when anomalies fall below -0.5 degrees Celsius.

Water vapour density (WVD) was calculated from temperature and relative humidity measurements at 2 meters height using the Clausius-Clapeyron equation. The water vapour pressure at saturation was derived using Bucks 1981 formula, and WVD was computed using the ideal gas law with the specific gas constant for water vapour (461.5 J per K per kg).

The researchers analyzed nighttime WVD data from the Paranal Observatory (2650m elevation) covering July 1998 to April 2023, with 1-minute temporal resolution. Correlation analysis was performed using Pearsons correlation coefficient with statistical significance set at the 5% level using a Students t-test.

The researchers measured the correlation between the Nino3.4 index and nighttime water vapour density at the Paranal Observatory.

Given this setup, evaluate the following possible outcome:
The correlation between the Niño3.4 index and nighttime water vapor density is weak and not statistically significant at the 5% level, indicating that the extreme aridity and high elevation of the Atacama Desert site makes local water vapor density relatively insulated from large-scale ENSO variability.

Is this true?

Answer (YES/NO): NO